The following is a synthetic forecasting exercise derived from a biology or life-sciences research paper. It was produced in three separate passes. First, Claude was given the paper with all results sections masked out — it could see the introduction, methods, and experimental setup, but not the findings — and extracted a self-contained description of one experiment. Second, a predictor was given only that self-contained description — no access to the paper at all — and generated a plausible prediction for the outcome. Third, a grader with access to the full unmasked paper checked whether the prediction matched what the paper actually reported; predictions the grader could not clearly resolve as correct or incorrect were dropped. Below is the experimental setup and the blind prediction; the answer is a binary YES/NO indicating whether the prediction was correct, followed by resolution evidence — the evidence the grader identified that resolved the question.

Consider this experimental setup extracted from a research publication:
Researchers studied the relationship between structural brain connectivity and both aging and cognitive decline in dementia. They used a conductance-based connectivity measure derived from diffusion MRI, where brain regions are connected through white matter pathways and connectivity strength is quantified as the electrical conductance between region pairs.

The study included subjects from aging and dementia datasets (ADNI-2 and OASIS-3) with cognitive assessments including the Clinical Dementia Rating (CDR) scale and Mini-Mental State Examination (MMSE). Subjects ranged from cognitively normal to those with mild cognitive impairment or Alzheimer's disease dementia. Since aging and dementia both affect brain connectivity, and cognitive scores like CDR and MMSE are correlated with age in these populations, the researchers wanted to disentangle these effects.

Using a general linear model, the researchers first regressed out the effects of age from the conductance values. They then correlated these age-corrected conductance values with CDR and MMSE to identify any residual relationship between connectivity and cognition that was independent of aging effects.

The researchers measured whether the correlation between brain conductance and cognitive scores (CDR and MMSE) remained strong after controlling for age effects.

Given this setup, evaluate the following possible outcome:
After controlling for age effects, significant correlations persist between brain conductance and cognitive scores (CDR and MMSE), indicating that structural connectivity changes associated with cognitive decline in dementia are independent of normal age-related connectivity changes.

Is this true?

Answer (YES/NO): NO